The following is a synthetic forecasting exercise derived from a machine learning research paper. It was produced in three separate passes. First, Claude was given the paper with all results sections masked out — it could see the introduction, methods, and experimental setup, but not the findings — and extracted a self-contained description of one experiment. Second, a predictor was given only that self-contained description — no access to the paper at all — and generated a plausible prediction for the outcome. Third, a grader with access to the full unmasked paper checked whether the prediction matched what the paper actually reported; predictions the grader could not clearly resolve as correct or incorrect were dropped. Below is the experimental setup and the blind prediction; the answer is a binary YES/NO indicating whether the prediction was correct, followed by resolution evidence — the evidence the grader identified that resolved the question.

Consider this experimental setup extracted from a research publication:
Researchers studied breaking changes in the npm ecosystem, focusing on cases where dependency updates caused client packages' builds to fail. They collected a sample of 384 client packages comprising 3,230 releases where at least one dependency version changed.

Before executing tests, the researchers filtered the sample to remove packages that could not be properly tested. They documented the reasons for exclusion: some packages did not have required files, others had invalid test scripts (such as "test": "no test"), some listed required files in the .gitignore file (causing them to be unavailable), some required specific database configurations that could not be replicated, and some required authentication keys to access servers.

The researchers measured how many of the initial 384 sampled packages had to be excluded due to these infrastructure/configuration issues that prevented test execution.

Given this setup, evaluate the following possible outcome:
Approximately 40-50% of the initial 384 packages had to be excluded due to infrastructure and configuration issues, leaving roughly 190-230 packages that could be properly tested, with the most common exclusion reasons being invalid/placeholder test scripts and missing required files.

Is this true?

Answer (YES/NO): NO